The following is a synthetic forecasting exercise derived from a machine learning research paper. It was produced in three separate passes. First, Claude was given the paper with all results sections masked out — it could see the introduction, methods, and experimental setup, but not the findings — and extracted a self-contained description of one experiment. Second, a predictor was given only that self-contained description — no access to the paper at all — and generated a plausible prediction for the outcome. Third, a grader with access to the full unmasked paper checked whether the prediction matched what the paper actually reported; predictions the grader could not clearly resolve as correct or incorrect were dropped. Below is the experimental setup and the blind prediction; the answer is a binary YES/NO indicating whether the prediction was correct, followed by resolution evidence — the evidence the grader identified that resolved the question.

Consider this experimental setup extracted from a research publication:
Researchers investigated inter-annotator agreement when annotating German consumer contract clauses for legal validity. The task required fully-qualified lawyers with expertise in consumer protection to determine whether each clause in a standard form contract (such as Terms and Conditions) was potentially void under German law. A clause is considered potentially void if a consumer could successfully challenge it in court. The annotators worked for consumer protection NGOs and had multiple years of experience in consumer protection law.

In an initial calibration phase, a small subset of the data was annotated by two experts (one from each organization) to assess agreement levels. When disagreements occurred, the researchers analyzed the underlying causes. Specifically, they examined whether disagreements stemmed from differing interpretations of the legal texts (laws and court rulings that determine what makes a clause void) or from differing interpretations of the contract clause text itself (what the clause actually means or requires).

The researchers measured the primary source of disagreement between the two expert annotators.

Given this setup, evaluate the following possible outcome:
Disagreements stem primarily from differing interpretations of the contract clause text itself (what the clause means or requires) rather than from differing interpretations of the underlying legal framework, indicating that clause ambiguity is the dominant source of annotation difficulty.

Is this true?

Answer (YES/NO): NO